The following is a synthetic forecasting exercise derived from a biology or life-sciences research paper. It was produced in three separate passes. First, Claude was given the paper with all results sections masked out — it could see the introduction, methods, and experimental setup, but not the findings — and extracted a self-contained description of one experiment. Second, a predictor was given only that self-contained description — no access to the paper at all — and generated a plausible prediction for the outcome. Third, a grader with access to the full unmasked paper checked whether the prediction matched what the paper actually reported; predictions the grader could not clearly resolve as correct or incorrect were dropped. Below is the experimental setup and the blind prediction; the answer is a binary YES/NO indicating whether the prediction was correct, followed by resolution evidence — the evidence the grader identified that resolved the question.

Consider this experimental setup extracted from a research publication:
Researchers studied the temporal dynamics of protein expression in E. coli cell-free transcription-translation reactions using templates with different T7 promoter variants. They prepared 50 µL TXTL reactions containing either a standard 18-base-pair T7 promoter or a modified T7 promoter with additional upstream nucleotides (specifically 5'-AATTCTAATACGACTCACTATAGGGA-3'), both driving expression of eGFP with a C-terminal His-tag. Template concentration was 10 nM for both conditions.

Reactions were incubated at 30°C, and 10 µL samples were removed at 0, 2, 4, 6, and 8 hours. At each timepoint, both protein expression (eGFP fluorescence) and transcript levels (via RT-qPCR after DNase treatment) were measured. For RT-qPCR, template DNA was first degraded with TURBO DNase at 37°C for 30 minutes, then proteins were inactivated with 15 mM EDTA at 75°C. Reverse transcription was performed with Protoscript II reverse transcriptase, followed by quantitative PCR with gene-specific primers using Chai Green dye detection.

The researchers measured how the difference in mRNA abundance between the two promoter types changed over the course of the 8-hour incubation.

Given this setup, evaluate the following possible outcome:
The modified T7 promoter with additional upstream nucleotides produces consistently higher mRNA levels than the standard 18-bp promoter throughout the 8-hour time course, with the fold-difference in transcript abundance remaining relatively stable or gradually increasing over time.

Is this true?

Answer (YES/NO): NO